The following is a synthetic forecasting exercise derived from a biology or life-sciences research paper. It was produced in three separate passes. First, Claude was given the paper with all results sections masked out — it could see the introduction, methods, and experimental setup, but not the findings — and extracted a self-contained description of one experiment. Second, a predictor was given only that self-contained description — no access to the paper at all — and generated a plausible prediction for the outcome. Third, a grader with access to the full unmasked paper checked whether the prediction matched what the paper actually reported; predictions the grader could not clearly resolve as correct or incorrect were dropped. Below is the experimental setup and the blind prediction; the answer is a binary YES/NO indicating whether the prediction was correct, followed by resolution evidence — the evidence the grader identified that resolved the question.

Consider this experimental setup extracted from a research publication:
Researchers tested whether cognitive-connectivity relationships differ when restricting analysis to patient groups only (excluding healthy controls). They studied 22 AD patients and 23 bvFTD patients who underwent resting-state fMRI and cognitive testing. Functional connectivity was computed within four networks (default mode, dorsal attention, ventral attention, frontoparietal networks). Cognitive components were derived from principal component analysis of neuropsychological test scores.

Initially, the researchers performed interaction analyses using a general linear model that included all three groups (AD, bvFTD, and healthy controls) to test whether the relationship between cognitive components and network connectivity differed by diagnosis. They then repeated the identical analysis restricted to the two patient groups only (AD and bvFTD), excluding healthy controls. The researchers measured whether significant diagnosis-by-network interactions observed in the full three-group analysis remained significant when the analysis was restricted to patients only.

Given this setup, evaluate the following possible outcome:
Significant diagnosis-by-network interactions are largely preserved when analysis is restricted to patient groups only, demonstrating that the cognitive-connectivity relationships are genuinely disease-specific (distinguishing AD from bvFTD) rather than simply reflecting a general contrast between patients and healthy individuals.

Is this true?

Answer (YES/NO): YES